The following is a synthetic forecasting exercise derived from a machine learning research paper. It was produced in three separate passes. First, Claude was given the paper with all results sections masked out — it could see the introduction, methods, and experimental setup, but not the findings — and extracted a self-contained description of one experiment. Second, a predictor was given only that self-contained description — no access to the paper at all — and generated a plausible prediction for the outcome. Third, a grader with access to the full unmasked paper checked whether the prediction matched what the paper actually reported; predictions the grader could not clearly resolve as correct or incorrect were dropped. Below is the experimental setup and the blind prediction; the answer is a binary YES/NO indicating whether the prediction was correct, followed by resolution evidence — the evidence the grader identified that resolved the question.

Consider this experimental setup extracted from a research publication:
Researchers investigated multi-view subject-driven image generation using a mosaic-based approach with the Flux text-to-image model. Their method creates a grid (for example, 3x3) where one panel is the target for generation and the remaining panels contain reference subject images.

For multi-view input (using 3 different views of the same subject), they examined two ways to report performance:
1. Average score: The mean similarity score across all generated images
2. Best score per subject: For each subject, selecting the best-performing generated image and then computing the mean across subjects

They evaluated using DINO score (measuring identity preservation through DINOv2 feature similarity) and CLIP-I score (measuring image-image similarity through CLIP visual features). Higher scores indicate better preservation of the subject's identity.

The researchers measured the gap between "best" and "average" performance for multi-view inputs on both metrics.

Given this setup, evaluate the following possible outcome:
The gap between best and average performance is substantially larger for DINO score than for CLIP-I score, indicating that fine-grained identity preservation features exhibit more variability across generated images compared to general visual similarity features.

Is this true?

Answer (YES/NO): YES